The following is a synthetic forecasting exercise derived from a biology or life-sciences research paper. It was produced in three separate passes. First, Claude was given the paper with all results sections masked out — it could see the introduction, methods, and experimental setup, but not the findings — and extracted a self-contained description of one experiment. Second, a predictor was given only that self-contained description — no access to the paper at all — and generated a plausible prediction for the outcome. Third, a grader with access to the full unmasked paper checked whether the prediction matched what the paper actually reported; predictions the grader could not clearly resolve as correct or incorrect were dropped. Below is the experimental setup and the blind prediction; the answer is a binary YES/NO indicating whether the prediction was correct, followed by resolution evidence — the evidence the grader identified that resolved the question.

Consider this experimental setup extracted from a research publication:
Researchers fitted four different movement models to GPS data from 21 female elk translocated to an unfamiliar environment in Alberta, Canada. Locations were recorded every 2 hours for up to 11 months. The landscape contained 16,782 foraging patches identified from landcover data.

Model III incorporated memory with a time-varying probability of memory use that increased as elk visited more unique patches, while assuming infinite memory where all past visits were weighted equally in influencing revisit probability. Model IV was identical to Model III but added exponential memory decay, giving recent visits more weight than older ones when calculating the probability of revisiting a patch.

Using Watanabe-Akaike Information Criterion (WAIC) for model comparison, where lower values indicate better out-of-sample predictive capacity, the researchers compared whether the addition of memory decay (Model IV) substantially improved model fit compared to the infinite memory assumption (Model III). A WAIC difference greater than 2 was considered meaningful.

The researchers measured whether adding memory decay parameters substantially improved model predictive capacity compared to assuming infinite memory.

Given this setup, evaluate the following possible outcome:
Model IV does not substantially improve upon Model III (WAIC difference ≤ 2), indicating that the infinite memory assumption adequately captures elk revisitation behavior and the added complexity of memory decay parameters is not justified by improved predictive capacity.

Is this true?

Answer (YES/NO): YES